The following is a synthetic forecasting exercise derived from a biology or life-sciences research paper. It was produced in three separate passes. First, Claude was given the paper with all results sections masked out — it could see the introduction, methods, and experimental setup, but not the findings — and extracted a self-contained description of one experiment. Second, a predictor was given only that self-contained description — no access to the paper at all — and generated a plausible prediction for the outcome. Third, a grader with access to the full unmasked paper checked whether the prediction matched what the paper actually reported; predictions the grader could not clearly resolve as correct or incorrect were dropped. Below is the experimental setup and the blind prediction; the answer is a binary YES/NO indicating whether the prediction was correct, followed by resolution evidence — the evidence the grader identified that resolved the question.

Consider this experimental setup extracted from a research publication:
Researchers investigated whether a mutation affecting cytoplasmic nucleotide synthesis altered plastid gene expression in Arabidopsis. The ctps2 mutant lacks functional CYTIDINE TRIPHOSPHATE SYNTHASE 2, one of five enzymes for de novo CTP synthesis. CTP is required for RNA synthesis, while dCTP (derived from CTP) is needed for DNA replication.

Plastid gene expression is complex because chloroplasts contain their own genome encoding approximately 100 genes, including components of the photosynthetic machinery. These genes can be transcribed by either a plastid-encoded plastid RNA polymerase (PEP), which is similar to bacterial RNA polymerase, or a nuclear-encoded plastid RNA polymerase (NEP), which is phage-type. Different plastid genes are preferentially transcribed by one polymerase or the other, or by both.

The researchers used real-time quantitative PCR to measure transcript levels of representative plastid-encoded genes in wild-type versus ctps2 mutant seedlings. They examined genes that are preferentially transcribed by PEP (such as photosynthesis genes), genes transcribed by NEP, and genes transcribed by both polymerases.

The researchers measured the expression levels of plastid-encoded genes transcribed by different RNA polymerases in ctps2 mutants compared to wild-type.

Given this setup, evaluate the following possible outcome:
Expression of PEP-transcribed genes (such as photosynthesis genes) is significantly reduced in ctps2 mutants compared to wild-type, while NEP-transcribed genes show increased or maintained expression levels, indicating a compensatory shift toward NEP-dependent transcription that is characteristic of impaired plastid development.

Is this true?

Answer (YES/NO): NO